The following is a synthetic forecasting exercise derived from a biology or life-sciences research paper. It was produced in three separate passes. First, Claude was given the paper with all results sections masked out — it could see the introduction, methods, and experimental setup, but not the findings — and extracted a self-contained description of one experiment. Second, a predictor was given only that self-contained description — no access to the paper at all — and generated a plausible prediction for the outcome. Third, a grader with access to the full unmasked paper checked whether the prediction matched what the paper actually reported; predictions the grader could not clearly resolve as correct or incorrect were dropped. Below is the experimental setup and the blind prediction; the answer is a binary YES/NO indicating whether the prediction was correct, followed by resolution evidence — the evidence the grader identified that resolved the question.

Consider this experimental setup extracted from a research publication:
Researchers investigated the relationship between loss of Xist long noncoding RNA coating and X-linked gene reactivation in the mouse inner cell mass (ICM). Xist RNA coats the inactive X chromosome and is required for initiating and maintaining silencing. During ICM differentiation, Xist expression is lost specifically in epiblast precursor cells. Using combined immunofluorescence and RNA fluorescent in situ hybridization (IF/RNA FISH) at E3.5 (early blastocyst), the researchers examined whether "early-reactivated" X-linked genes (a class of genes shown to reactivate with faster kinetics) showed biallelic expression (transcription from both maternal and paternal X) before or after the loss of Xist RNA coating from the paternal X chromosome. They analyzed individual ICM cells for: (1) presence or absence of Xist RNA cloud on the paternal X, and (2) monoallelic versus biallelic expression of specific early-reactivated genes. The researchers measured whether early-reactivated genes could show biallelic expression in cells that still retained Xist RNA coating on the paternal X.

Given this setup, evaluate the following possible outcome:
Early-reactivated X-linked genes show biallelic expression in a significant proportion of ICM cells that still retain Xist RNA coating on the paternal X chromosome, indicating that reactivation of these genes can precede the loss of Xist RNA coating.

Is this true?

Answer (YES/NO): YES